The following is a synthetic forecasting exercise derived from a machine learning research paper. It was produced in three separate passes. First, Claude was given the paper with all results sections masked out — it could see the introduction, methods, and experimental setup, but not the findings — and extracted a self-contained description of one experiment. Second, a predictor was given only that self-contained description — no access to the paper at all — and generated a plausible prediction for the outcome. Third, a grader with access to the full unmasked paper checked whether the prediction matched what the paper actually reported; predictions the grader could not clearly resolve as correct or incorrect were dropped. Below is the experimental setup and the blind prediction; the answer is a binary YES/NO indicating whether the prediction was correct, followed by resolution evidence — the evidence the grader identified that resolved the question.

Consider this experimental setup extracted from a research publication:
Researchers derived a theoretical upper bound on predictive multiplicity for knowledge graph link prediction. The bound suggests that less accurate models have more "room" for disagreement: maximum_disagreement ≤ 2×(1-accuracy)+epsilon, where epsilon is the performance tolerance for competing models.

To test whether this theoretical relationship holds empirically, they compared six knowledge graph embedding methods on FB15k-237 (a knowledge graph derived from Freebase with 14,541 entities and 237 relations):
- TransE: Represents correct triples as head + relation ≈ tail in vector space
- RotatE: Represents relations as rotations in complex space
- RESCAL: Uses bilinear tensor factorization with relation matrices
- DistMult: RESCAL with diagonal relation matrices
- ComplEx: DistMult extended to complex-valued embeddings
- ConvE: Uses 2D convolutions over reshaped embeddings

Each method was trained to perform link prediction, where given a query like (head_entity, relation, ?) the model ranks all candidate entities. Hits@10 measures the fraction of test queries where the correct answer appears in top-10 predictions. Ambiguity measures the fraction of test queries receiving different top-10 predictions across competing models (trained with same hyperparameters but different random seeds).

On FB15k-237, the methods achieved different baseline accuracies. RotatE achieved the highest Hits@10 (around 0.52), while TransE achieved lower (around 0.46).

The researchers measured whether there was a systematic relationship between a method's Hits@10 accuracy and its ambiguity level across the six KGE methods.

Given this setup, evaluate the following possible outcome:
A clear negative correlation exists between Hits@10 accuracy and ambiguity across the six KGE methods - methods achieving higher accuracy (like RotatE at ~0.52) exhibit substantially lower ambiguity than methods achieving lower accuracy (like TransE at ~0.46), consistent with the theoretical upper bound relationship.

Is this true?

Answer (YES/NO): NO